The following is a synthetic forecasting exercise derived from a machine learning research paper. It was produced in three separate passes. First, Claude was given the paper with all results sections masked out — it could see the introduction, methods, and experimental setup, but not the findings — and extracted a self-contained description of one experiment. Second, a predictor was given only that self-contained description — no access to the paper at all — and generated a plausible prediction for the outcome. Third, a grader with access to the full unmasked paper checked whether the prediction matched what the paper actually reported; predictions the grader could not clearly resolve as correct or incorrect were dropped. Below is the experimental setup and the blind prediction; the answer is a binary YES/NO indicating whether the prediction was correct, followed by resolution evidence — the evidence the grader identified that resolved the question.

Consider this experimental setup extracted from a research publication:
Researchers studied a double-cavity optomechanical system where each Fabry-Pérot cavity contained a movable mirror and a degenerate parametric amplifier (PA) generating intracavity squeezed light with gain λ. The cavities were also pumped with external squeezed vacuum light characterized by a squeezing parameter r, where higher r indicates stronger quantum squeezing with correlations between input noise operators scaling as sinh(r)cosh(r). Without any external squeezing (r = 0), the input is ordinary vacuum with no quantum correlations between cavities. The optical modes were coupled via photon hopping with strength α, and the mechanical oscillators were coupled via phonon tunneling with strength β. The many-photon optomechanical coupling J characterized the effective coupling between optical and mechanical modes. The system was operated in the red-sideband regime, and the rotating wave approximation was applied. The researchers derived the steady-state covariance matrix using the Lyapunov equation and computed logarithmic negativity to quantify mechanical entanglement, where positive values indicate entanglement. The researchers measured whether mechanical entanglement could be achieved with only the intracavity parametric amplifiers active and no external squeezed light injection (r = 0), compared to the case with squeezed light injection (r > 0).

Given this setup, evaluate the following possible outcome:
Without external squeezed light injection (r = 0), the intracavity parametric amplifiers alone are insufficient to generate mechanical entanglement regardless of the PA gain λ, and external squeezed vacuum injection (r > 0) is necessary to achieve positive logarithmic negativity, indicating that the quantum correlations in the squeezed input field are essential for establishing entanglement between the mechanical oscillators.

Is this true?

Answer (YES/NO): YES